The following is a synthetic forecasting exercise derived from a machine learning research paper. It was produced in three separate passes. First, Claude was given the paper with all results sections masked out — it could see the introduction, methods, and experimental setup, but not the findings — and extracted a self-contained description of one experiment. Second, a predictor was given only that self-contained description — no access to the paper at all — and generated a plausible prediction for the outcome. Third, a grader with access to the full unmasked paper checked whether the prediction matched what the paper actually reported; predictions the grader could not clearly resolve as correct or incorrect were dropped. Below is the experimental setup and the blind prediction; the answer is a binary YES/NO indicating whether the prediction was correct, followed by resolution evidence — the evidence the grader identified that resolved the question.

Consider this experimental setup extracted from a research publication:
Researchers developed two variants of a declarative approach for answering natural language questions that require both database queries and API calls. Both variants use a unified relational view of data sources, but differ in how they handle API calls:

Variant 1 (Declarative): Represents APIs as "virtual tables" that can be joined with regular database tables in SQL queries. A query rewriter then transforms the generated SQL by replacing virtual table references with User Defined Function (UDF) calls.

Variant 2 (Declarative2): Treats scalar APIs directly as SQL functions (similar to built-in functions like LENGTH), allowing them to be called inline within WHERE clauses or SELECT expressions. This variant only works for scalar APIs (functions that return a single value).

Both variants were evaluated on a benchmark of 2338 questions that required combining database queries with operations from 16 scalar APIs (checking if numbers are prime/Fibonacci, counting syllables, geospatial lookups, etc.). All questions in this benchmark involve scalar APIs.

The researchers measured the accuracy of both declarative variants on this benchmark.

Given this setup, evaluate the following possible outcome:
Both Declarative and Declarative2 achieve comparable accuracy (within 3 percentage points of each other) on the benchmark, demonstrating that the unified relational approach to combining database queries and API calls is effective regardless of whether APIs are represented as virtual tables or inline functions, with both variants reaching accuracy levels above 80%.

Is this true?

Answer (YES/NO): NO